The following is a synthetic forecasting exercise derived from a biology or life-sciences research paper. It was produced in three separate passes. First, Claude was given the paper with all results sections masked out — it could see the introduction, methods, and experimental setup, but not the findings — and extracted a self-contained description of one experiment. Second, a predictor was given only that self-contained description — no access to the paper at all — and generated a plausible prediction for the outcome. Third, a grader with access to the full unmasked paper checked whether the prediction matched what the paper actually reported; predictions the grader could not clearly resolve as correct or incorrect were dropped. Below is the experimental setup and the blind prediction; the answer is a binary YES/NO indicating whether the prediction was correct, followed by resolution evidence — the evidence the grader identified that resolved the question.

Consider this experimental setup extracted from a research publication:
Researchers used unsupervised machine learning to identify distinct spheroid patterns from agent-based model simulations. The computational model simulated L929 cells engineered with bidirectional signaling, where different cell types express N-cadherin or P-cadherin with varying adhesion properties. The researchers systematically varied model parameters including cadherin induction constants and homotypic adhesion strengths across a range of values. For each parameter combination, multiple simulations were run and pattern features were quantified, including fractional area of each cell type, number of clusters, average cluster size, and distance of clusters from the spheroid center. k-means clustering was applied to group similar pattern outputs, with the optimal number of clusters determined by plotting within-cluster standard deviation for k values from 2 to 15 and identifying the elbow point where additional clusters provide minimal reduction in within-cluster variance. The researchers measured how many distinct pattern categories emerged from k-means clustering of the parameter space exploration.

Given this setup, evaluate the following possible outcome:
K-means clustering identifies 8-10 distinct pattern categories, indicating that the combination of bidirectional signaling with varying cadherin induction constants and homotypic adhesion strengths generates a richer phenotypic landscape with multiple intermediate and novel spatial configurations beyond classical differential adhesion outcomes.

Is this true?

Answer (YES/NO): NO